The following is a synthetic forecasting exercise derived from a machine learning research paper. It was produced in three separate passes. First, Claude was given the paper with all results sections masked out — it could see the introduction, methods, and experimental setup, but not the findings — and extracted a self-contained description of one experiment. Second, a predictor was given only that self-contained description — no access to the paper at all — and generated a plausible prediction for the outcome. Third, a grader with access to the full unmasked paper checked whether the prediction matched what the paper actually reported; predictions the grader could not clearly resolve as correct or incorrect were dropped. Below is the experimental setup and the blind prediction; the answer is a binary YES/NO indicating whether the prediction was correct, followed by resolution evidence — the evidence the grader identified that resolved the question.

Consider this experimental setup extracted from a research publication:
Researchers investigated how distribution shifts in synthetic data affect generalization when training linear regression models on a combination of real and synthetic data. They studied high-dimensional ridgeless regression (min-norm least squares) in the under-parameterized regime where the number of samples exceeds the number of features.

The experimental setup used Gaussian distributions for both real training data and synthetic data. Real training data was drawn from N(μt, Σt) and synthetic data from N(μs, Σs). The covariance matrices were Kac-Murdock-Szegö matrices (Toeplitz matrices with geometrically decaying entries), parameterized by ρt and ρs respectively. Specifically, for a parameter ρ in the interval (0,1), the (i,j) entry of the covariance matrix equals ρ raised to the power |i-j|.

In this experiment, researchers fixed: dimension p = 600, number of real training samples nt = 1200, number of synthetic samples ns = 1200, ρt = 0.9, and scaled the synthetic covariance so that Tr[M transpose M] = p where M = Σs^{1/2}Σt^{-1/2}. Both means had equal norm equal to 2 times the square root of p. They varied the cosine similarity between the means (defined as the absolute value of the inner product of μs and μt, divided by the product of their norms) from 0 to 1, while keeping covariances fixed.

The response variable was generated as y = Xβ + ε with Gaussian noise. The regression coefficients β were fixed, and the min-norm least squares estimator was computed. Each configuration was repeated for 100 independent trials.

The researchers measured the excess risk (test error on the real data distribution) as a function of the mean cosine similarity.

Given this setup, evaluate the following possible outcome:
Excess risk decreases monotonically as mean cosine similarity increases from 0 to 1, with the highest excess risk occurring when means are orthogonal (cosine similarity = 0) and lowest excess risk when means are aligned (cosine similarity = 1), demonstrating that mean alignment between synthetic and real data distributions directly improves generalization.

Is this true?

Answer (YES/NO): NO